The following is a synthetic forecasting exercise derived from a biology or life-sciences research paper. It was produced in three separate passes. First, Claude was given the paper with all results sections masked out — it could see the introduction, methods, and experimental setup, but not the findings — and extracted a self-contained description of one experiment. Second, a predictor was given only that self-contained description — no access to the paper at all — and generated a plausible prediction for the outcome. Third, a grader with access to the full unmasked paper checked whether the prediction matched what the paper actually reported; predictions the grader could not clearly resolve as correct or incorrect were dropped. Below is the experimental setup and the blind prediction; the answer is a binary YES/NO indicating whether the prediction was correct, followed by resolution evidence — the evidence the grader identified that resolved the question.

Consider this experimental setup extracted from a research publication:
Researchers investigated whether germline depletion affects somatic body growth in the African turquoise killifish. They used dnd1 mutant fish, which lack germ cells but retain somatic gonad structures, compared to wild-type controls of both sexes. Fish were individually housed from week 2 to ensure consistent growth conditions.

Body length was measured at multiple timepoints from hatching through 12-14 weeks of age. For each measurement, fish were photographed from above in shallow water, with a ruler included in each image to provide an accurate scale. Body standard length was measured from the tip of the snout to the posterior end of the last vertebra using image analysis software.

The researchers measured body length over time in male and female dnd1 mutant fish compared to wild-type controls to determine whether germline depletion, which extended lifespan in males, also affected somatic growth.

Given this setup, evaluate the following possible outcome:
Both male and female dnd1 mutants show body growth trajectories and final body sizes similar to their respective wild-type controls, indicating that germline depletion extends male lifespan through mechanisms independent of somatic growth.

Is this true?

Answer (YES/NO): YES